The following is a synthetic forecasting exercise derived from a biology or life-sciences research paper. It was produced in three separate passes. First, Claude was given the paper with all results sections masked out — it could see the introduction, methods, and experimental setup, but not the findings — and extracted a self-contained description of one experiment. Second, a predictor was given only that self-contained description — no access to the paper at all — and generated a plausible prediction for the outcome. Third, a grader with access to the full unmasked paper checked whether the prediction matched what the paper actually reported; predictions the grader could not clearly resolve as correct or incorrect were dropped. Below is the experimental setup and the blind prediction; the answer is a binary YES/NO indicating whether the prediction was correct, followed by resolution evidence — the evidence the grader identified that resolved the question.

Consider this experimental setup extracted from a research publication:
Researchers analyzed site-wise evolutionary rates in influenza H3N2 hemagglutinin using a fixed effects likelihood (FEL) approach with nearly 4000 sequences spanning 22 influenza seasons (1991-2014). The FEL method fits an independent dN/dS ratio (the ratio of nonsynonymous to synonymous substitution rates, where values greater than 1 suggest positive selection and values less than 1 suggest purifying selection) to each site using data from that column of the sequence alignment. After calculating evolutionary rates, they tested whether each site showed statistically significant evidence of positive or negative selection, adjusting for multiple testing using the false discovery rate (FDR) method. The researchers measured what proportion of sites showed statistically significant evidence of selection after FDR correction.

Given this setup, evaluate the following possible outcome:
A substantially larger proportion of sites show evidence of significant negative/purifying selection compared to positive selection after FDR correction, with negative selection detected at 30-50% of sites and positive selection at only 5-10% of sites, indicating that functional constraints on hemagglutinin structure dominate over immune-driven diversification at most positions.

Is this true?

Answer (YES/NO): NO